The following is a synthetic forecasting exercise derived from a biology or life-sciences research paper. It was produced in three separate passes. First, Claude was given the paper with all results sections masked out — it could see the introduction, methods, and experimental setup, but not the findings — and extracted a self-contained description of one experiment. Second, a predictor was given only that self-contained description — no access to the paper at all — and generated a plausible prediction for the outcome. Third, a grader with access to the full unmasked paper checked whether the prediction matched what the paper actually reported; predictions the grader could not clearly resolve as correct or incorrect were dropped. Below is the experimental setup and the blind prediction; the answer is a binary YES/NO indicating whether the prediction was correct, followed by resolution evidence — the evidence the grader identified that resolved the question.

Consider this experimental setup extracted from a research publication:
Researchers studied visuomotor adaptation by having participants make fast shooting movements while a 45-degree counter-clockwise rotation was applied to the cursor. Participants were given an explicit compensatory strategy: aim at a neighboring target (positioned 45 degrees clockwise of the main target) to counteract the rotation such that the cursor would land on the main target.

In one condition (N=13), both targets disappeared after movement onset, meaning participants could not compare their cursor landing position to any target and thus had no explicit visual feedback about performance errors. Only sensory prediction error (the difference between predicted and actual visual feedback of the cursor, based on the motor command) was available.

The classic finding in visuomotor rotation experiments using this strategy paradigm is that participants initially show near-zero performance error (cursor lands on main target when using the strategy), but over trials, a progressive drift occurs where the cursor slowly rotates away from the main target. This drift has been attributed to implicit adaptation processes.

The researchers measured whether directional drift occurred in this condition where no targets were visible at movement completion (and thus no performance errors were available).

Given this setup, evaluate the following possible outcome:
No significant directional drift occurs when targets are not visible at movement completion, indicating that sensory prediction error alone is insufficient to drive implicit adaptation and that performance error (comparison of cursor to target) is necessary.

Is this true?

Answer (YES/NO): NO